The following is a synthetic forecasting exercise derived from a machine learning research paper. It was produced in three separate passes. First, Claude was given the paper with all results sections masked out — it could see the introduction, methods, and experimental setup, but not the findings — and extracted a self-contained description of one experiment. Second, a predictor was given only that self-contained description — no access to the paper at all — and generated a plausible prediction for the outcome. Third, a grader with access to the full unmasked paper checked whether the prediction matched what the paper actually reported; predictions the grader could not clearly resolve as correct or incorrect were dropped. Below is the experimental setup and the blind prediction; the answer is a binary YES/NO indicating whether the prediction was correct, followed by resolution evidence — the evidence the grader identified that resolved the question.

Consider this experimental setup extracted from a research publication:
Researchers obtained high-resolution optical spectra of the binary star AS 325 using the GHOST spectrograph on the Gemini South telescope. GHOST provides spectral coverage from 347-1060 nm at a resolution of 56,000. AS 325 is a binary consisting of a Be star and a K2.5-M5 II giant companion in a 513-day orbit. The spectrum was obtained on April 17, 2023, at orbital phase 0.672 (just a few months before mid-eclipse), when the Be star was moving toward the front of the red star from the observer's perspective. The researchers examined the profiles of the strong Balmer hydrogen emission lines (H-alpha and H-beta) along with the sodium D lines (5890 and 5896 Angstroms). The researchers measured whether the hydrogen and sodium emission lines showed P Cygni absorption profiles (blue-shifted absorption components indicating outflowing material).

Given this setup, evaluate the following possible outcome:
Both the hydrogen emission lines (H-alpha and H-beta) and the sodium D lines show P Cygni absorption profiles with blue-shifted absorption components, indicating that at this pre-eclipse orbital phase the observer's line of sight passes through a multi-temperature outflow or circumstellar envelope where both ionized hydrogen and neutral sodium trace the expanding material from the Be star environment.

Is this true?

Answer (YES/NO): YES